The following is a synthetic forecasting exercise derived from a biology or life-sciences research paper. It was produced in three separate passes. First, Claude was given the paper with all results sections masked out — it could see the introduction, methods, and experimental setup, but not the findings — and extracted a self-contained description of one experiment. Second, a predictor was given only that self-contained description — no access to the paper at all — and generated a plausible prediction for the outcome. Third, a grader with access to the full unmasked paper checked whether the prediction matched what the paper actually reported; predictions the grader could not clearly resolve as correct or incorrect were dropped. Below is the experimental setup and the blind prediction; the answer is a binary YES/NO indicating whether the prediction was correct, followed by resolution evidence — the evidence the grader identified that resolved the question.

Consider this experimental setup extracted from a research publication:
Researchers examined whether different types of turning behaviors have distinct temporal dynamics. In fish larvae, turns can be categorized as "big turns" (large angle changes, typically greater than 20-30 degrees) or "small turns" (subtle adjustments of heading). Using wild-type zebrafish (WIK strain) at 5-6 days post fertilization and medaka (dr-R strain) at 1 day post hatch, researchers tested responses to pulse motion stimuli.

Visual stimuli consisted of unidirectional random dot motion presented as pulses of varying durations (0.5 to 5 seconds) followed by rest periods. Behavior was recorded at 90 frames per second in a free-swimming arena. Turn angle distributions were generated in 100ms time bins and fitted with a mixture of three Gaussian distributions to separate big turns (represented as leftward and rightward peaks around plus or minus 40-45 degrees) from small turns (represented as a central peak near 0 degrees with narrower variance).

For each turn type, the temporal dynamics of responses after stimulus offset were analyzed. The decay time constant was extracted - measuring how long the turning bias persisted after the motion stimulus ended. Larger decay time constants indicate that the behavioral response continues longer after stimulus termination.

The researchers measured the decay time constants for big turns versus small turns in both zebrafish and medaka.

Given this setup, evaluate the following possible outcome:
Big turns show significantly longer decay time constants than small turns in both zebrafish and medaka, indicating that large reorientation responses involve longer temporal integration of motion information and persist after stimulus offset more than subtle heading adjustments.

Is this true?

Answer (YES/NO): NO